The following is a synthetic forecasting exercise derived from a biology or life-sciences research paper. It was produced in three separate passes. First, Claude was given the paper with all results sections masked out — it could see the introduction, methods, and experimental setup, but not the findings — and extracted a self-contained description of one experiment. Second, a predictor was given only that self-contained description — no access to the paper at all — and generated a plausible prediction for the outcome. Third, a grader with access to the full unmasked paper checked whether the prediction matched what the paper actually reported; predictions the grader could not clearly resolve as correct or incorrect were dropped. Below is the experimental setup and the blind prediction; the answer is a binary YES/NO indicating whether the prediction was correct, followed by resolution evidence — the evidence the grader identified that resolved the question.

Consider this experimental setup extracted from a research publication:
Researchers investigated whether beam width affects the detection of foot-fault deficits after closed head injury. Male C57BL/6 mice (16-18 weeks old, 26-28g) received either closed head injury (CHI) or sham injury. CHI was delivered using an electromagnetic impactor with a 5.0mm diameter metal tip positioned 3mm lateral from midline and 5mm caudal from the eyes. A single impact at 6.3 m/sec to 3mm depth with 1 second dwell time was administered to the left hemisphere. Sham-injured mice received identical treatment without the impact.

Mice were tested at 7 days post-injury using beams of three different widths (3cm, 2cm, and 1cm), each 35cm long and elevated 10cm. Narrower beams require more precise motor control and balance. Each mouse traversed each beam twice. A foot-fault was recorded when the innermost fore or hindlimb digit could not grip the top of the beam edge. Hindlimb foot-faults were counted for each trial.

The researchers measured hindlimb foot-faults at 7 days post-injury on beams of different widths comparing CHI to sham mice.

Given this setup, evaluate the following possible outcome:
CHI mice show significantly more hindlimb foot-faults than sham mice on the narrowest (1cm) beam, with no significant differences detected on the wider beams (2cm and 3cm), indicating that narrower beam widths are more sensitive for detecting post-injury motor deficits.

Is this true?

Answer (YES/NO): NO